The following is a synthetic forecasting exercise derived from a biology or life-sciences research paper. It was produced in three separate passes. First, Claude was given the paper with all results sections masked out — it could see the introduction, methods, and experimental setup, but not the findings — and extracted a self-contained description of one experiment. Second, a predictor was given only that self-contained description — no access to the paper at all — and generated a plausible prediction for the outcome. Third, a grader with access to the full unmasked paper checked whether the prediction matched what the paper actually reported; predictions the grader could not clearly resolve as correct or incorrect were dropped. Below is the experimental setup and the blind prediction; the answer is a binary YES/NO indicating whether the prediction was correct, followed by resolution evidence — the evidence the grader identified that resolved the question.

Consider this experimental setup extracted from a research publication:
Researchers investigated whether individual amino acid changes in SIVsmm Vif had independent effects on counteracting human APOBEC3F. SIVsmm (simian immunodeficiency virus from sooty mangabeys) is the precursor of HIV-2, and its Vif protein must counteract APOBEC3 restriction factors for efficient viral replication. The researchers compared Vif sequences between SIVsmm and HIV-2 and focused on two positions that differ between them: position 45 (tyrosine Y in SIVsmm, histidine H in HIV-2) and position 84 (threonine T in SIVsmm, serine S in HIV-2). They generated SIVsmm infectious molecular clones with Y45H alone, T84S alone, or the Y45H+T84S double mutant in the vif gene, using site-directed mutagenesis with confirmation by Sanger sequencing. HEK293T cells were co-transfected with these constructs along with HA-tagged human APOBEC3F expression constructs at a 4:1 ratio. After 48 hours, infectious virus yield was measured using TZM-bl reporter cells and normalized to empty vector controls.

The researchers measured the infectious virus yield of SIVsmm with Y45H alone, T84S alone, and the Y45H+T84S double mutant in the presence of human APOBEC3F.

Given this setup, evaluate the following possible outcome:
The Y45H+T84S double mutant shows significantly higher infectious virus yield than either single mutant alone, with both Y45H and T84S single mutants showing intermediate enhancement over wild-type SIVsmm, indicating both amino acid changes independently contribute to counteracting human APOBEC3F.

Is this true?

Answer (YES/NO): NO